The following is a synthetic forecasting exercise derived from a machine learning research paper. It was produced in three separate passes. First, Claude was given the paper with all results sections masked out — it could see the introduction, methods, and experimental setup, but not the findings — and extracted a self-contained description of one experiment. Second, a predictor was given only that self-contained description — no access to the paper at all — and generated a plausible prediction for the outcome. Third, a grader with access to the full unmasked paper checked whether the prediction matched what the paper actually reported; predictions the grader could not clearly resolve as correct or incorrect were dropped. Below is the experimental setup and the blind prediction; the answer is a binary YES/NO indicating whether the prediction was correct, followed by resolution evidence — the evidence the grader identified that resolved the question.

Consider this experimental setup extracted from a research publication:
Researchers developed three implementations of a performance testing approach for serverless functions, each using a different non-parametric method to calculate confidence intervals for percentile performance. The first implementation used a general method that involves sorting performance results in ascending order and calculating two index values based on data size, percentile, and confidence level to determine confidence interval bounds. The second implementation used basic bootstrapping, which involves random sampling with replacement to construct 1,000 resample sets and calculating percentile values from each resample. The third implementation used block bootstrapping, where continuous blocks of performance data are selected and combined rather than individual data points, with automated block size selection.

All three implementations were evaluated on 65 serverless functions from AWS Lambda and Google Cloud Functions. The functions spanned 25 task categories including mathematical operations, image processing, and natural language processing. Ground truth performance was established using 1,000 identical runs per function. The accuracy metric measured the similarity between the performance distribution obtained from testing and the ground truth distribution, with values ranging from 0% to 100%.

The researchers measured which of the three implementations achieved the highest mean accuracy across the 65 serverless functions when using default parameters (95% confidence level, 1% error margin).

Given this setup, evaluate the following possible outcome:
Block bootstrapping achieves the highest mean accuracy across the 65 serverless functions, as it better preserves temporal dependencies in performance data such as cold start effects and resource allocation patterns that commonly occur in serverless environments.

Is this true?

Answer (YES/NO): NO